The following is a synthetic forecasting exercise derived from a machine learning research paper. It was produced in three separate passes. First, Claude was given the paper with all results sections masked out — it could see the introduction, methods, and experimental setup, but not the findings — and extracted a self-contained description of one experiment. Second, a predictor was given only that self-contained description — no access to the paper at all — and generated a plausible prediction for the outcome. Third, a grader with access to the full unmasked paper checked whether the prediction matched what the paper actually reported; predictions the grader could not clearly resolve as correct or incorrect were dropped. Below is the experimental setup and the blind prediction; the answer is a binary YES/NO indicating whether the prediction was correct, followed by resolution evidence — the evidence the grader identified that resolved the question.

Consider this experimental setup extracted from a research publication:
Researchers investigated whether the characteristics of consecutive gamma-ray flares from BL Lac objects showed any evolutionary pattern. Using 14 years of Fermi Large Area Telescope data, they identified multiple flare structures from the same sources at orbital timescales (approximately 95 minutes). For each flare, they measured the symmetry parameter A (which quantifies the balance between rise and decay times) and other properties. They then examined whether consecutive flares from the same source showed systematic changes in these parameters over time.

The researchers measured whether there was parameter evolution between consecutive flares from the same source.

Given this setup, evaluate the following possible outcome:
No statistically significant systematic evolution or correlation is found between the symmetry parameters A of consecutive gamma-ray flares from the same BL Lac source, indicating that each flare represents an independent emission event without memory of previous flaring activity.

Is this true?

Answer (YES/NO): YES